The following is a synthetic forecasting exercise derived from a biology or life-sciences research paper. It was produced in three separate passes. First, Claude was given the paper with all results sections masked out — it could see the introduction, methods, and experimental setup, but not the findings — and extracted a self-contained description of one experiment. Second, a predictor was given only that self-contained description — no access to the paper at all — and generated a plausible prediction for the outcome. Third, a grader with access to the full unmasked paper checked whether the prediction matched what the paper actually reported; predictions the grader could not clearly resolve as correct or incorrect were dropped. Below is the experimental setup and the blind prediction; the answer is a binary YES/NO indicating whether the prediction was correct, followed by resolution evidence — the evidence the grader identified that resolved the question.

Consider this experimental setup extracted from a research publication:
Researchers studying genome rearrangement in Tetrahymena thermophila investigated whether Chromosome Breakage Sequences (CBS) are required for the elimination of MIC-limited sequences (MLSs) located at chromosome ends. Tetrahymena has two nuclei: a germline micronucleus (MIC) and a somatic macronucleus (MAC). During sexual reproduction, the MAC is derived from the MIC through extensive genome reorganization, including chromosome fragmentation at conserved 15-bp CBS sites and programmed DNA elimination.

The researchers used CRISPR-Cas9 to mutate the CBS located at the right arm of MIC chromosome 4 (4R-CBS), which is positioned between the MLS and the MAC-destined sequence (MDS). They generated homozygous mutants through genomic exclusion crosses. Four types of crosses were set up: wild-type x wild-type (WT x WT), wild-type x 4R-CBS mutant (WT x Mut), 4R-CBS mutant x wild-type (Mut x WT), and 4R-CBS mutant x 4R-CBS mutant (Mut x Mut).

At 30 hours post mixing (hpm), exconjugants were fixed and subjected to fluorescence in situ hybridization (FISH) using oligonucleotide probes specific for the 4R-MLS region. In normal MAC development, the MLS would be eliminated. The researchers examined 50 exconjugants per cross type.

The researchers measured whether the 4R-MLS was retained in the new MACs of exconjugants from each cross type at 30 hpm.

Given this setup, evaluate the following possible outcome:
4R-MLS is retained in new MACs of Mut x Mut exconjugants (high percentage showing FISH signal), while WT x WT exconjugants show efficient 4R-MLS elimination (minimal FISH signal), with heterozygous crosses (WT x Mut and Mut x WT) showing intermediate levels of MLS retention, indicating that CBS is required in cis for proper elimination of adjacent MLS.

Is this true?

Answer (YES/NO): NO